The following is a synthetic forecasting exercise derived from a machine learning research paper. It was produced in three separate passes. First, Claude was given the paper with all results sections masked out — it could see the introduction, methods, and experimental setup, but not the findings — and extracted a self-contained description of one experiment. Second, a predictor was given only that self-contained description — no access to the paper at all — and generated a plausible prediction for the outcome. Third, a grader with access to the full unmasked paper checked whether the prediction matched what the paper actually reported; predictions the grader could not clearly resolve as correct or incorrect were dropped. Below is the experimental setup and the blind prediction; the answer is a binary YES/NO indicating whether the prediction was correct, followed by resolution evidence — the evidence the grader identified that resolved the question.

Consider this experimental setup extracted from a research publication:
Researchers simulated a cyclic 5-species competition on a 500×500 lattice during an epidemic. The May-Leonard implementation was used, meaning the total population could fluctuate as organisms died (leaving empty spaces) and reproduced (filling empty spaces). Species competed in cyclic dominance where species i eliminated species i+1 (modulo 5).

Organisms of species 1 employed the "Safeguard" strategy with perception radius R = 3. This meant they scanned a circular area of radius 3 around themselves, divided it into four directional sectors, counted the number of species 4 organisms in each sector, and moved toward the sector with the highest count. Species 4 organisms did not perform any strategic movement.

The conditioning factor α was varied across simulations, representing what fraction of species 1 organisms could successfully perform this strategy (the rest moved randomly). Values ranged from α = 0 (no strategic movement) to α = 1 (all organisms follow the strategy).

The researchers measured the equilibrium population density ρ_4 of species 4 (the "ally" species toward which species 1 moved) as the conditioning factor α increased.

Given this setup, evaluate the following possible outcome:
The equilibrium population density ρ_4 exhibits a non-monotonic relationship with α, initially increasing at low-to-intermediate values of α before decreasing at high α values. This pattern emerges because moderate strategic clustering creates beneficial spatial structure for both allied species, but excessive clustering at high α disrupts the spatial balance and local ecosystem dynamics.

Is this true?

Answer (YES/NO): NO